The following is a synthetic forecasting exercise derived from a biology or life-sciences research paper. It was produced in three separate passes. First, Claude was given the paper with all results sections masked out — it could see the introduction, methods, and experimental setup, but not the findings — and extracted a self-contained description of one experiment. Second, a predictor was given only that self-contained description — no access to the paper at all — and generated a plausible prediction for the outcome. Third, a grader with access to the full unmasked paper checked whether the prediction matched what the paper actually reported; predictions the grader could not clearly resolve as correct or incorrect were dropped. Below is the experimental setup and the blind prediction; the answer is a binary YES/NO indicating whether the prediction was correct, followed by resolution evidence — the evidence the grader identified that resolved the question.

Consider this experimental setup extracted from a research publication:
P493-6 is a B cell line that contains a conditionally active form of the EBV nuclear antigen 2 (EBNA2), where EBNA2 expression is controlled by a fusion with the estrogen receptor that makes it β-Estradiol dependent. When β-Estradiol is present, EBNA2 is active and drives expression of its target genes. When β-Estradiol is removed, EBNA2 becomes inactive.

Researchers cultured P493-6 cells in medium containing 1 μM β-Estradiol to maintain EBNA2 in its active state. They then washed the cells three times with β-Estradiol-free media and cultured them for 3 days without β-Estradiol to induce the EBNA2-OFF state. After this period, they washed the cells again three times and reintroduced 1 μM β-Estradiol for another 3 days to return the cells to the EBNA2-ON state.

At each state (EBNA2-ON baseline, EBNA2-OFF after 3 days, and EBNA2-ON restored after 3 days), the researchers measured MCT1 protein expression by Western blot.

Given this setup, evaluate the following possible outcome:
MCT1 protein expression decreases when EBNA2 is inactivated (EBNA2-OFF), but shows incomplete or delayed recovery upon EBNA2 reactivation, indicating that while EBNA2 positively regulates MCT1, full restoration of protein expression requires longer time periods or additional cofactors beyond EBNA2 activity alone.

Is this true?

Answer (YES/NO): NO